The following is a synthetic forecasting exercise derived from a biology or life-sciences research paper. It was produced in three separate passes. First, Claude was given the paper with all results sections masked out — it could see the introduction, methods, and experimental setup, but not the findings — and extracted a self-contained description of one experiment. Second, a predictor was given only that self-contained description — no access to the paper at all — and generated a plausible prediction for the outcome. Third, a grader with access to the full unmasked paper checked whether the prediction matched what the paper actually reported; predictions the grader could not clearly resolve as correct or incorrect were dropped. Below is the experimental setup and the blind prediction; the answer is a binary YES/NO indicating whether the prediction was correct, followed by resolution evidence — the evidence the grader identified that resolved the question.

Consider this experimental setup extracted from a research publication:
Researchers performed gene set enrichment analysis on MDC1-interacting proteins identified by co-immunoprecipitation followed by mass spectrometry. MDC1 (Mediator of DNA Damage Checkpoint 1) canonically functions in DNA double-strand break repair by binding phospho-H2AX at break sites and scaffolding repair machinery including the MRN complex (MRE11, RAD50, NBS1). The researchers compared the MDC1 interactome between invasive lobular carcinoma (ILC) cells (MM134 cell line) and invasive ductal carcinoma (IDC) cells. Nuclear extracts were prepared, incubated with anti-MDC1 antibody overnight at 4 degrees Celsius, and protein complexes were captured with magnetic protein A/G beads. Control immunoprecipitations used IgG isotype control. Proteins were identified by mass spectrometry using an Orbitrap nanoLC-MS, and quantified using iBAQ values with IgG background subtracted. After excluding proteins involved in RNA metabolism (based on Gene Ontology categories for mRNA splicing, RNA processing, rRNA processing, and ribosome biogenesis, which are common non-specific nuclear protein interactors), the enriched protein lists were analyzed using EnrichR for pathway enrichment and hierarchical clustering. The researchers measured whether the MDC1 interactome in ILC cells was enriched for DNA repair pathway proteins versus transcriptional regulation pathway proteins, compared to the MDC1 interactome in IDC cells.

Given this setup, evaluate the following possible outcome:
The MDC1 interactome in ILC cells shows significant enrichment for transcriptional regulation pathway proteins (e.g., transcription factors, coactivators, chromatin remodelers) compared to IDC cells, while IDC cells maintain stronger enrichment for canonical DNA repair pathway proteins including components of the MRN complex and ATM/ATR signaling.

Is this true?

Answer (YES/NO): YES